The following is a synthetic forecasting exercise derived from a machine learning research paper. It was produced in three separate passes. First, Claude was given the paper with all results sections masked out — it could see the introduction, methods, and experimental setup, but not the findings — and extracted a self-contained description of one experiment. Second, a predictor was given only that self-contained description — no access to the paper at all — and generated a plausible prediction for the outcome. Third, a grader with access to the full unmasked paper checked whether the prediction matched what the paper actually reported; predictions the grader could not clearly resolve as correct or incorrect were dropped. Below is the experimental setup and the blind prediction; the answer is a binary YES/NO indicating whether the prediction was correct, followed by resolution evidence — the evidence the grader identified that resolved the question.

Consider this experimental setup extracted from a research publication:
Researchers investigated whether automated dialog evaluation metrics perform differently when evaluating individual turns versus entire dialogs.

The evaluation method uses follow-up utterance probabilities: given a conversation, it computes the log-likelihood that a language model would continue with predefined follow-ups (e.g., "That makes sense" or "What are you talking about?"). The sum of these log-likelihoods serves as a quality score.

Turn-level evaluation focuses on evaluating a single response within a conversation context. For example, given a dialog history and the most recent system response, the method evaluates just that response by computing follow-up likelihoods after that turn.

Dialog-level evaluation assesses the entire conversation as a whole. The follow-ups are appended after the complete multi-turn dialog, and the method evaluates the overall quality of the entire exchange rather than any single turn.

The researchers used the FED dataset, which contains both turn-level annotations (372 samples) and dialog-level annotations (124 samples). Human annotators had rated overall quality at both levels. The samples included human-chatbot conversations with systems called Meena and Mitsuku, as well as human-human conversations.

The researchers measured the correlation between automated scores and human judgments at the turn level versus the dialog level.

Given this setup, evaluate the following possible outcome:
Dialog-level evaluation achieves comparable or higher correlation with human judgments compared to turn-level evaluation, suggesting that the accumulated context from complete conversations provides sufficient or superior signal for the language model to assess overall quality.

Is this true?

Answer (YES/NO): YES